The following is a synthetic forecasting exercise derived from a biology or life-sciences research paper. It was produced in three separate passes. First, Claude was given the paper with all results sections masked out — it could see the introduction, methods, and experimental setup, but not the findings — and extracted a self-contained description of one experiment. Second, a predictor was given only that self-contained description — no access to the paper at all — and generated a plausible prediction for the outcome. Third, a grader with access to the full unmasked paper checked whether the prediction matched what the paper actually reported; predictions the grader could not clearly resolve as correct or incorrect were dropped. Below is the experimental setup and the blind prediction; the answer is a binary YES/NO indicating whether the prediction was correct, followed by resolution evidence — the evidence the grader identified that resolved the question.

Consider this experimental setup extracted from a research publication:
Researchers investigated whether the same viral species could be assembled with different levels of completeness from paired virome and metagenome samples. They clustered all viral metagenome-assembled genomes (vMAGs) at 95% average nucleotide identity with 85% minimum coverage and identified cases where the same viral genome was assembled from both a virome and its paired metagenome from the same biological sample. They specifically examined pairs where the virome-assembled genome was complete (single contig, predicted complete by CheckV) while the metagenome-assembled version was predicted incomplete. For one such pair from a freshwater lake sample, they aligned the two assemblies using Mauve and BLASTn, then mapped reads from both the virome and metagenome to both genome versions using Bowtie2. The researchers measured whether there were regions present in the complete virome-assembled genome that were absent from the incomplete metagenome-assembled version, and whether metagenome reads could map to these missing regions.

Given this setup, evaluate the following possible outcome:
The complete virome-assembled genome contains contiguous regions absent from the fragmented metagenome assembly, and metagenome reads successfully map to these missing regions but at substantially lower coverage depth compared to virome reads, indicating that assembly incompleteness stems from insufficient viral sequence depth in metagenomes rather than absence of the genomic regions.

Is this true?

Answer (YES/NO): YES